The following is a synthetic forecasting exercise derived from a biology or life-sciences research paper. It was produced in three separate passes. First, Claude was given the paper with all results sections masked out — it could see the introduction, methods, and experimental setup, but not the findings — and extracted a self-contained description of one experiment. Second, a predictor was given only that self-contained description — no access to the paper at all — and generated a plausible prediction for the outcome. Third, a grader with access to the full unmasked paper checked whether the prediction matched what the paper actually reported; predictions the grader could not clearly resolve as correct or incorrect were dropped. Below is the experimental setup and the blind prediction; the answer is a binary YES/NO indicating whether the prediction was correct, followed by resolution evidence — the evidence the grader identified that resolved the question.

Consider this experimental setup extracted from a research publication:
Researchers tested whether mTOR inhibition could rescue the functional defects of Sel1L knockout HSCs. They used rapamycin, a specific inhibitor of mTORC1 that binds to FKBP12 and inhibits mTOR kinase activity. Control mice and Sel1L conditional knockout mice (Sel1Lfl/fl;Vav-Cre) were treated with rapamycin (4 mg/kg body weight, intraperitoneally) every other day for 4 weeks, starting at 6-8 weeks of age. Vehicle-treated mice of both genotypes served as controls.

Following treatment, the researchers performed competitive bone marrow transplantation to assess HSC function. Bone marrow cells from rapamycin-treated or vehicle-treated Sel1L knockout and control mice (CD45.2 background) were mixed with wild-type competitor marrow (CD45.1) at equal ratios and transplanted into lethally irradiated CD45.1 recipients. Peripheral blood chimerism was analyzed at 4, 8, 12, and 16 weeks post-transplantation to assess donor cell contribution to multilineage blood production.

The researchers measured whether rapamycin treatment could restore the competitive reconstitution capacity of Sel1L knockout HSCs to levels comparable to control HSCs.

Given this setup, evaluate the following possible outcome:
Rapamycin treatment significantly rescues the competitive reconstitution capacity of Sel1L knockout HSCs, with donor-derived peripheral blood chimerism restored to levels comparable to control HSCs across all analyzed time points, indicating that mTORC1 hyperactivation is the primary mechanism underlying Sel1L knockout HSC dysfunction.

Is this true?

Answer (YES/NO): NO